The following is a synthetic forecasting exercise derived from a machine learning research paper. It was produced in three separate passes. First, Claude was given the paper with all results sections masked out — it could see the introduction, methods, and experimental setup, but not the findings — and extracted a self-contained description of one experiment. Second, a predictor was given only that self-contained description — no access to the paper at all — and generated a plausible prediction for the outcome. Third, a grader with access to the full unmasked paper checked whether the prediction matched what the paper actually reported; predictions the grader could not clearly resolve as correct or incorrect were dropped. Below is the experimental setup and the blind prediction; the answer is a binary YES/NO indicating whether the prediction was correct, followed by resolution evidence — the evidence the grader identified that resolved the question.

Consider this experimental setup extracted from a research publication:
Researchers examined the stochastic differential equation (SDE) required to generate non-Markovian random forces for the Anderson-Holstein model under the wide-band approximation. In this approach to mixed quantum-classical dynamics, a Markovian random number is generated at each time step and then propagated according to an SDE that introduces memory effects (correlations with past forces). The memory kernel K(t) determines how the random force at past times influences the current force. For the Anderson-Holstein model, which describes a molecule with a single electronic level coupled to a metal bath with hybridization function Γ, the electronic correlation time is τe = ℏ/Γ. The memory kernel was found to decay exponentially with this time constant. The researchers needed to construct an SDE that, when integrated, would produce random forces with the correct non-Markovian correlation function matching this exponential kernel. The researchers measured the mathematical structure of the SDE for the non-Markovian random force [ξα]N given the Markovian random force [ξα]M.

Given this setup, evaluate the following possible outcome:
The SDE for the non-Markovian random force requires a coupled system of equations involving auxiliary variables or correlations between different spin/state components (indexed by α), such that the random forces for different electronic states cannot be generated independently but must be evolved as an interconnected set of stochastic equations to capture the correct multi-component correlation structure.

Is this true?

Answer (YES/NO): NO